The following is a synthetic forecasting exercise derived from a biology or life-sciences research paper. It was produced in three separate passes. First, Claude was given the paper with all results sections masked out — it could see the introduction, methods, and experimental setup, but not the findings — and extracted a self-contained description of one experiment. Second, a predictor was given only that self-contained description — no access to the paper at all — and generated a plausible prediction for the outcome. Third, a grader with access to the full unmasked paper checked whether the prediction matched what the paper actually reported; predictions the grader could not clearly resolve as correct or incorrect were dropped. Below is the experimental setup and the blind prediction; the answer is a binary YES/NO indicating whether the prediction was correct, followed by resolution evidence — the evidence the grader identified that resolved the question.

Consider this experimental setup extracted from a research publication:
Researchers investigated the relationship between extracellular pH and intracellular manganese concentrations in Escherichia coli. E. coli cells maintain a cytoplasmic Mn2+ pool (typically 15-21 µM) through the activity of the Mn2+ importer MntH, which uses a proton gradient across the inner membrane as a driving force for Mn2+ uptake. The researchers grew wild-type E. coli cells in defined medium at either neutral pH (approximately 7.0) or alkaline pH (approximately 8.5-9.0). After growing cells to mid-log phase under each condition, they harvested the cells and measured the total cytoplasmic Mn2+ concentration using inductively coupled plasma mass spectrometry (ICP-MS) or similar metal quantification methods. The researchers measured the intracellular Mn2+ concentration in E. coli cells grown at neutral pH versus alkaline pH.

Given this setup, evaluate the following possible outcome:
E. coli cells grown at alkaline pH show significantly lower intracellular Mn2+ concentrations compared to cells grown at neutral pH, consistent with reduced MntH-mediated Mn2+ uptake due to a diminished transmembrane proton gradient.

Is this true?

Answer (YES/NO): NO